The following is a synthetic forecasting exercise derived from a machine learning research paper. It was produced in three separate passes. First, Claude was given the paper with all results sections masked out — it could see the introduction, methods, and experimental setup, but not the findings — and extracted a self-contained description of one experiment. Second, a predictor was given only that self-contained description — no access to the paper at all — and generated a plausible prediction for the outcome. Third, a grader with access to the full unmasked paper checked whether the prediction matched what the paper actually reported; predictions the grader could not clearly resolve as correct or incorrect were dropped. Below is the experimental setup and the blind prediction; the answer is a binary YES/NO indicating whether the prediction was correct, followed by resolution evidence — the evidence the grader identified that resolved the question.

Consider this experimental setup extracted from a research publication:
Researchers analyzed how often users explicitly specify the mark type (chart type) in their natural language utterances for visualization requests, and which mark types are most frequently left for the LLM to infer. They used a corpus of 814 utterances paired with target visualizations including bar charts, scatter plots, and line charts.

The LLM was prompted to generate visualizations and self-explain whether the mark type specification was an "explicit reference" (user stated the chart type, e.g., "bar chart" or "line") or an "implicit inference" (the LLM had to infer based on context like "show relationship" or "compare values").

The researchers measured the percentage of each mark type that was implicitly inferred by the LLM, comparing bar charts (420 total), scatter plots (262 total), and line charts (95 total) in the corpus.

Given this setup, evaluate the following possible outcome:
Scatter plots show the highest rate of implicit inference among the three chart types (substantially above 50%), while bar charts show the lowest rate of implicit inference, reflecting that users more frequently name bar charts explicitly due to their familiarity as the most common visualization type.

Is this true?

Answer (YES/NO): NO